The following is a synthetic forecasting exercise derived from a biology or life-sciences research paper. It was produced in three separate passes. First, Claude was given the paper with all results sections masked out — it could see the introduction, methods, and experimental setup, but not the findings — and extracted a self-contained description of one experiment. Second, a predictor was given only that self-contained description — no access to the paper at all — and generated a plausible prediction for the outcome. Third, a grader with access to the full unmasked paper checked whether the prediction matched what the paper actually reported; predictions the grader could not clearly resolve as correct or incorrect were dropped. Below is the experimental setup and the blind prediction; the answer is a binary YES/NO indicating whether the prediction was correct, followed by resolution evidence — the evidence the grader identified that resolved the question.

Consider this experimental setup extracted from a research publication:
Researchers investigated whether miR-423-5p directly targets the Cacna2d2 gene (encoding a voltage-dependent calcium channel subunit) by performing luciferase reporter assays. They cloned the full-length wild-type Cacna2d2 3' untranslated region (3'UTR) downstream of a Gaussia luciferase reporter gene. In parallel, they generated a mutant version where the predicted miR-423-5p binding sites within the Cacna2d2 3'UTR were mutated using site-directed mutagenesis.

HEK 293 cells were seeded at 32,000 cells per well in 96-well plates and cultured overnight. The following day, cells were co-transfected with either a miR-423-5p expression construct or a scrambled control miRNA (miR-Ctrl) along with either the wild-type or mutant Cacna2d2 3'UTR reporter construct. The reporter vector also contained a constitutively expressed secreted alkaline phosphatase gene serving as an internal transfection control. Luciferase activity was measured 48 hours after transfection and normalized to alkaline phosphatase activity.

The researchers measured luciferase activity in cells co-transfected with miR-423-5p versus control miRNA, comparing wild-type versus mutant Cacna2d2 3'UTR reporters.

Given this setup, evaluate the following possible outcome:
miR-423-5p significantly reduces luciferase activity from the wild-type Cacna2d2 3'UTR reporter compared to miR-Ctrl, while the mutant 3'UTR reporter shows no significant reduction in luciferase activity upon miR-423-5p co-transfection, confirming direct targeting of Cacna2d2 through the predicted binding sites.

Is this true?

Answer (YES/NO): YES